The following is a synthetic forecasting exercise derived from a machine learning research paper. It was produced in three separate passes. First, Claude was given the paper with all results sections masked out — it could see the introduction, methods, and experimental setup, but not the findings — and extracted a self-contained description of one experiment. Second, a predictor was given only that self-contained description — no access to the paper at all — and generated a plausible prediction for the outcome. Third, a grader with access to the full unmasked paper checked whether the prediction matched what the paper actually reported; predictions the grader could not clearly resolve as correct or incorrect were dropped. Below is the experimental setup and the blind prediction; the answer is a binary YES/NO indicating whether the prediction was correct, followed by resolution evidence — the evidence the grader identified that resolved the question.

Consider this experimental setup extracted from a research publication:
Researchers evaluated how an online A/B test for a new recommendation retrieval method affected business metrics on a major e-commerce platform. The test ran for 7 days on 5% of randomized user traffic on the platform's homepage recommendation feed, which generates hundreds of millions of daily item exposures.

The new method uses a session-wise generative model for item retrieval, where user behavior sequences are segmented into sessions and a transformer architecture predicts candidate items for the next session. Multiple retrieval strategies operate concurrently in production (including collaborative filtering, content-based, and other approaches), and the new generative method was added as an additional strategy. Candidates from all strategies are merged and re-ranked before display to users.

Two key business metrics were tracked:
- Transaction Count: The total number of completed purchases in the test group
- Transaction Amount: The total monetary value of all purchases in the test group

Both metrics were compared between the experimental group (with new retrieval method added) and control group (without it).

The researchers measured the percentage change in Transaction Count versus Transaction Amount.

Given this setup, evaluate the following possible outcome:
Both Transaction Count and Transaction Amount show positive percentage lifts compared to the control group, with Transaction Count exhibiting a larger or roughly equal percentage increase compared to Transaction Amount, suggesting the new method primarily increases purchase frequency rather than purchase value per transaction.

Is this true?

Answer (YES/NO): NO